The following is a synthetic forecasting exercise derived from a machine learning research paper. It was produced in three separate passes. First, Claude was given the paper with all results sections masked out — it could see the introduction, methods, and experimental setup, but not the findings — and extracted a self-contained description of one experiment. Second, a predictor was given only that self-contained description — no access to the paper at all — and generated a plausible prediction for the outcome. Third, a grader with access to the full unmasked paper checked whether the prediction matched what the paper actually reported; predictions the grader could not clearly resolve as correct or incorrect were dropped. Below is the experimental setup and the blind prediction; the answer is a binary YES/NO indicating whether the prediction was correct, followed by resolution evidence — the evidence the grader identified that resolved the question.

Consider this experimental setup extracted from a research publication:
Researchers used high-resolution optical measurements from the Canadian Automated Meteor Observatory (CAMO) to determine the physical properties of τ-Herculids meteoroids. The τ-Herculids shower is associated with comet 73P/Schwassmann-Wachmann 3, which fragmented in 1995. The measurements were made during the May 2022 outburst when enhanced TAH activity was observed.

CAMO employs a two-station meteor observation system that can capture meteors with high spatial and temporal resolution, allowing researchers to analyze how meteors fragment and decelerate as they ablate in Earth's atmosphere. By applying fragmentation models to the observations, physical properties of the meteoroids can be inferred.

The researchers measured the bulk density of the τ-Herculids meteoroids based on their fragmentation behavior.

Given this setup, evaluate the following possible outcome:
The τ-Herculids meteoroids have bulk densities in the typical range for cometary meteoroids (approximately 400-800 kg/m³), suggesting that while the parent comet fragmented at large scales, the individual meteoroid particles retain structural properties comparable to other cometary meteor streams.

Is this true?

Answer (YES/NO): NO